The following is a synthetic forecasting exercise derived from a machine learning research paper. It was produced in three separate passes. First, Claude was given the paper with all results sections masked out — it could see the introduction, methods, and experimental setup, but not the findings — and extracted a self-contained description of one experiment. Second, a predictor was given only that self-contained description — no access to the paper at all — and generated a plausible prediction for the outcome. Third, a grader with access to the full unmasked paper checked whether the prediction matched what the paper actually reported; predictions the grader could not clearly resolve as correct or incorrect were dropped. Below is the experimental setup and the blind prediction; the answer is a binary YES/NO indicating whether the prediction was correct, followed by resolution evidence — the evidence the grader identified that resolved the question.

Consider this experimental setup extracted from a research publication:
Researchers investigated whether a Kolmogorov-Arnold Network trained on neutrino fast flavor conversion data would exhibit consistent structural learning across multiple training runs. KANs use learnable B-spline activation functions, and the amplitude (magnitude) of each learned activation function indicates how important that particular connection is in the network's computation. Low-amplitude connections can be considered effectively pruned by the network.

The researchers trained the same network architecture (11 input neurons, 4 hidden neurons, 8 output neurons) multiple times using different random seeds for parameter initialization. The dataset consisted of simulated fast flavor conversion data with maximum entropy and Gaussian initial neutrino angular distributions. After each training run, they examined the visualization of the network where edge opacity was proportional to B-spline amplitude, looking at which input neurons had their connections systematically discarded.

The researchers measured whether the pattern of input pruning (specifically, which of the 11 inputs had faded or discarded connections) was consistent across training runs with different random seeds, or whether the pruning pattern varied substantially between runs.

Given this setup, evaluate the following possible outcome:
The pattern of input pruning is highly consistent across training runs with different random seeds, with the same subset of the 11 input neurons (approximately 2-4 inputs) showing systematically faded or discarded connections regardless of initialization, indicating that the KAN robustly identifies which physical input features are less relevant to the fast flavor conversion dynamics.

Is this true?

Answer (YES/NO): YES